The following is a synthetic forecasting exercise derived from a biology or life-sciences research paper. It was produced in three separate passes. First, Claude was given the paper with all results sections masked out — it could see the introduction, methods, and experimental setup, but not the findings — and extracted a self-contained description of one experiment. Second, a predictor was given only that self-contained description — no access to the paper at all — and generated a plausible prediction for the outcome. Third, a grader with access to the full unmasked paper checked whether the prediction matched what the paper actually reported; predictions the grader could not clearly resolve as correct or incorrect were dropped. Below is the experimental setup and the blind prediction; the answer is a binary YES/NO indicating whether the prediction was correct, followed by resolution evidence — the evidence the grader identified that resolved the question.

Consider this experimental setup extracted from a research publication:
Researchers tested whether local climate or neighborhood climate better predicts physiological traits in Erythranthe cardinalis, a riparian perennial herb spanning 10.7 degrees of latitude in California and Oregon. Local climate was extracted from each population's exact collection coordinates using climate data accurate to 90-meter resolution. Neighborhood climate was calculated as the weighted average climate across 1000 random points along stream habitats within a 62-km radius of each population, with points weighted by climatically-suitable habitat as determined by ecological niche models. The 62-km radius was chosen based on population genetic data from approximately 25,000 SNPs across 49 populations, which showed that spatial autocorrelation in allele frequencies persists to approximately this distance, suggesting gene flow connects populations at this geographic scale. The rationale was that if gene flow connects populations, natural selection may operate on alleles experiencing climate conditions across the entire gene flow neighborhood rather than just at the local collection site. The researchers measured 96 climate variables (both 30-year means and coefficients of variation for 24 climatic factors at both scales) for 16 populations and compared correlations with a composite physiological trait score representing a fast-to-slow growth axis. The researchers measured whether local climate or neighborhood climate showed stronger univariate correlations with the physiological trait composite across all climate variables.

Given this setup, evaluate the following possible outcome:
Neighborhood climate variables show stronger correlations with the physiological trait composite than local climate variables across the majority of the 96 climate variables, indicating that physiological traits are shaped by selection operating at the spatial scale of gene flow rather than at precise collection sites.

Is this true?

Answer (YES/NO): YES